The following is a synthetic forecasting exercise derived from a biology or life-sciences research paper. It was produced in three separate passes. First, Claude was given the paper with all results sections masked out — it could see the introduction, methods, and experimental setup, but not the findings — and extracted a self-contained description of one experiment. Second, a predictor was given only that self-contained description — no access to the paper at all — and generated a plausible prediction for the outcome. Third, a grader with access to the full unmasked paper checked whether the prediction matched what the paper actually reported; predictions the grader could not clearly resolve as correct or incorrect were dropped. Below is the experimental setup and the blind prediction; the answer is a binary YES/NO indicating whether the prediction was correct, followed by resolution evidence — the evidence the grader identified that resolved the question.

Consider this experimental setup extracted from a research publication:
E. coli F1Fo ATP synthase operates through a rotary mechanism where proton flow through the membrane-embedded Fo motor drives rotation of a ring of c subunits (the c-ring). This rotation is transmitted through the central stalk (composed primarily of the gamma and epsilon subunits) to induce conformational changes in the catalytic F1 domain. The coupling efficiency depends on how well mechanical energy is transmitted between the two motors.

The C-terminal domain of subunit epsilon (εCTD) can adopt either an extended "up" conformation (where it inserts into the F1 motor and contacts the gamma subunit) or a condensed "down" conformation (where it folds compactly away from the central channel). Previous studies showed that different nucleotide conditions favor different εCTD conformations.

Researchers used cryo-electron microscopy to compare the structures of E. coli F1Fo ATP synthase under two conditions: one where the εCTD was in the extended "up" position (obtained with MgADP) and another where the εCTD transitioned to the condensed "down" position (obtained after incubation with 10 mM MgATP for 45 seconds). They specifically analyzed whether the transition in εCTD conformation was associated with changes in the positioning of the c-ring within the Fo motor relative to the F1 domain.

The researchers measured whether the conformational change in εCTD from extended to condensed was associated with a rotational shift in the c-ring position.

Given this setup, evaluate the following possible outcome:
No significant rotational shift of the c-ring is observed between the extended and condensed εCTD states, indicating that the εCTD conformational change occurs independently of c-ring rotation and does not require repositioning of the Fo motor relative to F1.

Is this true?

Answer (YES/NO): NO